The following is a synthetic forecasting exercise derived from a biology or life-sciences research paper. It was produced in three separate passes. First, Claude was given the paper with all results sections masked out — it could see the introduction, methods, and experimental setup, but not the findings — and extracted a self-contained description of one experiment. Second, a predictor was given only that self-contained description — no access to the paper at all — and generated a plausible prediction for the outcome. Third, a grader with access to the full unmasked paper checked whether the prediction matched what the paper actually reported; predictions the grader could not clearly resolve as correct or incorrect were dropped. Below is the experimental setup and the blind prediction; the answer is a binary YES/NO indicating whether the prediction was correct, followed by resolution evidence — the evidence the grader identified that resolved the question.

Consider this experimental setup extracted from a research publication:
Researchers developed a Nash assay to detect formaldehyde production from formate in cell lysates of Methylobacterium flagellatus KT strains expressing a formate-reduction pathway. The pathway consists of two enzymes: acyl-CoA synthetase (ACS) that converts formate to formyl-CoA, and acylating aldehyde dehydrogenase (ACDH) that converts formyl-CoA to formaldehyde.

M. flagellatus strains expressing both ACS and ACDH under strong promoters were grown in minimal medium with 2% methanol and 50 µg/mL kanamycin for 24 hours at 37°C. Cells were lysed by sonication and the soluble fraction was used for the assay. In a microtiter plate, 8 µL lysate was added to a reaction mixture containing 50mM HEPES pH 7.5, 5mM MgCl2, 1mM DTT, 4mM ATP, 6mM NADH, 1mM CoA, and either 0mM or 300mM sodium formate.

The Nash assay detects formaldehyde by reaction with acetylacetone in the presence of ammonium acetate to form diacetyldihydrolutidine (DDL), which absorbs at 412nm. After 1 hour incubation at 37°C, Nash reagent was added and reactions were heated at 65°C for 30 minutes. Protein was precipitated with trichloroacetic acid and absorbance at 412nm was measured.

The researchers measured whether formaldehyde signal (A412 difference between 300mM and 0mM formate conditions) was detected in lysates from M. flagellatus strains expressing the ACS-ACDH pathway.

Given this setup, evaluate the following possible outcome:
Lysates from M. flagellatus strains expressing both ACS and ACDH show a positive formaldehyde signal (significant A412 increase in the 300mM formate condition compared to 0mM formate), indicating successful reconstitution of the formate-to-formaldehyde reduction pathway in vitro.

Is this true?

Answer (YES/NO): YES